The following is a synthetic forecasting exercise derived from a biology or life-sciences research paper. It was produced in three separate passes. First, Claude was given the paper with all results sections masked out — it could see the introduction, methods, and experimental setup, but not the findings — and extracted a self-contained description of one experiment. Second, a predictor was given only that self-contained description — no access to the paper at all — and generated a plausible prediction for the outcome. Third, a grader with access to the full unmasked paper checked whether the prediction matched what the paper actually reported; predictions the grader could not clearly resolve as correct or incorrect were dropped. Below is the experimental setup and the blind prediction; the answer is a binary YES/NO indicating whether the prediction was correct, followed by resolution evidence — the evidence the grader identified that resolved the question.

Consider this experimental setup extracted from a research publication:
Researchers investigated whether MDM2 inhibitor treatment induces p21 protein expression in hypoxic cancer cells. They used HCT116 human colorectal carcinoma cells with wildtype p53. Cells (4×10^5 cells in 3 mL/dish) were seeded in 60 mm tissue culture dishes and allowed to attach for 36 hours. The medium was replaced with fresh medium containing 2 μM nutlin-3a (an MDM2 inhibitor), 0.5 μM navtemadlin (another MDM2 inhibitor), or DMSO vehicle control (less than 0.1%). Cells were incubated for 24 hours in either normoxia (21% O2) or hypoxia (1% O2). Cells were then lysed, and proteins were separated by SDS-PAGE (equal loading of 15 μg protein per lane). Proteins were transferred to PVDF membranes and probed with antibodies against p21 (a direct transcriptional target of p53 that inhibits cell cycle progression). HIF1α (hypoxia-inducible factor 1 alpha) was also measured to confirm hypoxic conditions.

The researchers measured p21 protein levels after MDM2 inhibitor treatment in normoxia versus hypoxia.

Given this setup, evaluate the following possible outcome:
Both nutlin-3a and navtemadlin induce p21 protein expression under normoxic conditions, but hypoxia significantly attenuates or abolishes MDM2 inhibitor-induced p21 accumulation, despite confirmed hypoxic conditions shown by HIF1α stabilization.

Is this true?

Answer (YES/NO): NO